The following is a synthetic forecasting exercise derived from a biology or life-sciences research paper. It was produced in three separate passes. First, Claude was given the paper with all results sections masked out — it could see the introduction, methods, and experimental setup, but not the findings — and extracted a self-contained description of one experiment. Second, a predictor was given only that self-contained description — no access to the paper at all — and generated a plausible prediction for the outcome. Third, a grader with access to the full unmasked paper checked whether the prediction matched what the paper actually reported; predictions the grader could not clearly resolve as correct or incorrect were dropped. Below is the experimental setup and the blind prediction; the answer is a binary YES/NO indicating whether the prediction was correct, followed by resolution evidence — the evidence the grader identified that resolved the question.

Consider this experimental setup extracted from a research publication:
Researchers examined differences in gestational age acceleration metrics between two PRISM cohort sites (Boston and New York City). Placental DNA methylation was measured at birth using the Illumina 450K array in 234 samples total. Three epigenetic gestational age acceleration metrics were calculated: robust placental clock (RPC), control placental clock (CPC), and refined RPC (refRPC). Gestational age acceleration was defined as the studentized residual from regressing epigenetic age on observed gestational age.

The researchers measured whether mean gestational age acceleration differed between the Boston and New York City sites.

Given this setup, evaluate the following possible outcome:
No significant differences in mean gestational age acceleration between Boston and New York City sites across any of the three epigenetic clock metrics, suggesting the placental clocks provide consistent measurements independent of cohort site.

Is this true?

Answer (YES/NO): YES